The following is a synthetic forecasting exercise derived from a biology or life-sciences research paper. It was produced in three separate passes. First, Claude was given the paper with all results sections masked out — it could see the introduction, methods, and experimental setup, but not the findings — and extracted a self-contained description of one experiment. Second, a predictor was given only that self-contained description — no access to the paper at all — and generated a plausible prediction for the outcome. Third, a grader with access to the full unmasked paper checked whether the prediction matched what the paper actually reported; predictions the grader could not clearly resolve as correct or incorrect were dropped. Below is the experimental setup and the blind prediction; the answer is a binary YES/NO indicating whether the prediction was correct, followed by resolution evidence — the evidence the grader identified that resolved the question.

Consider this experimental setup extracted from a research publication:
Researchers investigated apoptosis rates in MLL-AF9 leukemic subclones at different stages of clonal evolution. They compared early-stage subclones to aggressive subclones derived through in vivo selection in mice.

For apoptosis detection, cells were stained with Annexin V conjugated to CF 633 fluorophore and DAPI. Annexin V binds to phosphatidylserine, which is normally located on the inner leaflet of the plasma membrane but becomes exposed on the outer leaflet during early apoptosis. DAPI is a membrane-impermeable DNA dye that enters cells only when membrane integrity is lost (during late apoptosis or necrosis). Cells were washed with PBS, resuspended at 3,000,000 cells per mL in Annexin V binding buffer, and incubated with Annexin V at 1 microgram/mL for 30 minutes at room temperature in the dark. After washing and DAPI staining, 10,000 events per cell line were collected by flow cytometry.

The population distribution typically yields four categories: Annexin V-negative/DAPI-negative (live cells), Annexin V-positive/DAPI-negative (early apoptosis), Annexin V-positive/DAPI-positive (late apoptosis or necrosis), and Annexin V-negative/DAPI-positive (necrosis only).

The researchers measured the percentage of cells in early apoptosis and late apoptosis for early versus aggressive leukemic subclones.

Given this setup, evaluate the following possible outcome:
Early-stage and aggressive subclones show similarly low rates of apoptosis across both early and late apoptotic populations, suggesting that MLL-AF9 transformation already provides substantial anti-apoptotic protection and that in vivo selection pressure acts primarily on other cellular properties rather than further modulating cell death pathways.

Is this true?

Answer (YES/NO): NO